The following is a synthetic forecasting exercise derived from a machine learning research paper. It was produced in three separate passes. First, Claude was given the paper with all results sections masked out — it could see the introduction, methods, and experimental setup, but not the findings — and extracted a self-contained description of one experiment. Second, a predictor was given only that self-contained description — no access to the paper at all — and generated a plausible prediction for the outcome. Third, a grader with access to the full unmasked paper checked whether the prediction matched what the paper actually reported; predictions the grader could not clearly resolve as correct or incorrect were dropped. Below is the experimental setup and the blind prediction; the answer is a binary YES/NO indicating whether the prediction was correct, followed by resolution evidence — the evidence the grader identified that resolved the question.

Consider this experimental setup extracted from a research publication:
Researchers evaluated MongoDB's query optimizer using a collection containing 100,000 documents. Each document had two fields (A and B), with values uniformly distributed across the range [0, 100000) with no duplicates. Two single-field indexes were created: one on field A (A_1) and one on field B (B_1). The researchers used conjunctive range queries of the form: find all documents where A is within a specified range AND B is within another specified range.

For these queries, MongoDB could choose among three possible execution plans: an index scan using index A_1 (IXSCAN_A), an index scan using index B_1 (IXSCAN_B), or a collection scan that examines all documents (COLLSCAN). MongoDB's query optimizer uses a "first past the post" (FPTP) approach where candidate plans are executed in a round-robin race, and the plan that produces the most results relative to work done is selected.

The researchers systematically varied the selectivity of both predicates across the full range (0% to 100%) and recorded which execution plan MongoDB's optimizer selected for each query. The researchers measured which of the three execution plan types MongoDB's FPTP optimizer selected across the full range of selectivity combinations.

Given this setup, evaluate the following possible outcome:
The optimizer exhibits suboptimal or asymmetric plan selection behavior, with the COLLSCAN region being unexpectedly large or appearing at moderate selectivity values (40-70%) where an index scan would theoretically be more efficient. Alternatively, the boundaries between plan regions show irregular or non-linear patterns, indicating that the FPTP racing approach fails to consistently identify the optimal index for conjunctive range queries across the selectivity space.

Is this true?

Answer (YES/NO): NO